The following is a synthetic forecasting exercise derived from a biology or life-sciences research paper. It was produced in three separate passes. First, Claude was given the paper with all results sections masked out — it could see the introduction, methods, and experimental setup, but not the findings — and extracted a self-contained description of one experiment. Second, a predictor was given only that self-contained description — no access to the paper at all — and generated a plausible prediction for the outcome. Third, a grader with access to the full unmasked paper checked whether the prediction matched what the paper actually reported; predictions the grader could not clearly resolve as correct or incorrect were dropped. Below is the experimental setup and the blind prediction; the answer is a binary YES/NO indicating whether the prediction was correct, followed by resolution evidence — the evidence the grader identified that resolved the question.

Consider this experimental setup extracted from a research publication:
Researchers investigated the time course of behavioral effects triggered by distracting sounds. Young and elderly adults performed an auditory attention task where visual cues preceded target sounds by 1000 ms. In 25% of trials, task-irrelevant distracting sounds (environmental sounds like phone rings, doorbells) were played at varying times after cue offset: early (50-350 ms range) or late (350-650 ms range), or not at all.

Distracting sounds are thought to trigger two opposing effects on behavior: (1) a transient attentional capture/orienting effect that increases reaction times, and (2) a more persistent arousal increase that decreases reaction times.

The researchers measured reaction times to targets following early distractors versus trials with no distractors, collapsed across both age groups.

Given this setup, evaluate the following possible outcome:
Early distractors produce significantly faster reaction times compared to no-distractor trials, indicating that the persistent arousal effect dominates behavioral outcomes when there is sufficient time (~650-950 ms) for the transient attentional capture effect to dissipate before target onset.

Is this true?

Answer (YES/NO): YES